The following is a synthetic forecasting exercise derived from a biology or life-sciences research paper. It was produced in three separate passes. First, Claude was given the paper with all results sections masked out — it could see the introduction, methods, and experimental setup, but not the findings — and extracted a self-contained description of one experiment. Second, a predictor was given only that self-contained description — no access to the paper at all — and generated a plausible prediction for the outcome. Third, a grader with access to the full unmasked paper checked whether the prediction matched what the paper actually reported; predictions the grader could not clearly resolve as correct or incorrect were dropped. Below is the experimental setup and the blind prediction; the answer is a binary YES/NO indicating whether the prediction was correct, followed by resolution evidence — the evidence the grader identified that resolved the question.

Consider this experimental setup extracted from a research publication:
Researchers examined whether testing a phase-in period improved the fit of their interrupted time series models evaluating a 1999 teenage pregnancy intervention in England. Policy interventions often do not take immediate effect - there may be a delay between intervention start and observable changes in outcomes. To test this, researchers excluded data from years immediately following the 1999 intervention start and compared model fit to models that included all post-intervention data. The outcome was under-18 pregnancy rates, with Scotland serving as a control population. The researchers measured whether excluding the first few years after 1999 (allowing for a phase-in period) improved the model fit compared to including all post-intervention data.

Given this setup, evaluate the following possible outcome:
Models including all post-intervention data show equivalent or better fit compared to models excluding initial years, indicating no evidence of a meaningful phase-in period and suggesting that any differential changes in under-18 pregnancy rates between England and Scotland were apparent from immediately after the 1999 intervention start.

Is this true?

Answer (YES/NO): YES